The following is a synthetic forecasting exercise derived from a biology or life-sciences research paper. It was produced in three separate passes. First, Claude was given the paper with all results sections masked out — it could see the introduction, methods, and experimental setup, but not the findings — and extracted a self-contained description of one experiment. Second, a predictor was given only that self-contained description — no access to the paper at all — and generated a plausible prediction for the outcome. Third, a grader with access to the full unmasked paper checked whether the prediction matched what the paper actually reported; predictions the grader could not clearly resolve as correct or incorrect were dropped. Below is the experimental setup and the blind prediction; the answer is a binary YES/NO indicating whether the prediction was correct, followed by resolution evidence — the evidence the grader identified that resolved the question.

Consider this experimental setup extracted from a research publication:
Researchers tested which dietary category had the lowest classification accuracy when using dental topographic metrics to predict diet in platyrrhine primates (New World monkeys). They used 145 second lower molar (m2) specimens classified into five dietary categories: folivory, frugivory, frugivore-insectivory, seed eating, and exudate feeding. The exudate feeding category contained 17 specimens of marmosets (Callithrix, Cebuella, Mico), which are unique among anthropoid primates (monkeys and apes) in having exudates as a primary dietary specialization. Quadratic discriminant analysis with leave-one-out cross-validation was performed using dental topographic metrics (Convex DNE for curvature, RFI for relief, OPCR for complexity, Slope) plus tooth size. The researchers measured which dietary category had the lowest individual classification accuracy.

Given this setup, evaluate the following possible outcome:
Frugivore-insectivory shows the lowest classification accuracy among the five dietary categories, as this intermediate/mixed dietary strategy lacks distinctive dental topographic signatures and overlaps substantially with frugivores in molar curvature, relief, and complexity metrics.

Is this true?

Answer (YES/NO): NO